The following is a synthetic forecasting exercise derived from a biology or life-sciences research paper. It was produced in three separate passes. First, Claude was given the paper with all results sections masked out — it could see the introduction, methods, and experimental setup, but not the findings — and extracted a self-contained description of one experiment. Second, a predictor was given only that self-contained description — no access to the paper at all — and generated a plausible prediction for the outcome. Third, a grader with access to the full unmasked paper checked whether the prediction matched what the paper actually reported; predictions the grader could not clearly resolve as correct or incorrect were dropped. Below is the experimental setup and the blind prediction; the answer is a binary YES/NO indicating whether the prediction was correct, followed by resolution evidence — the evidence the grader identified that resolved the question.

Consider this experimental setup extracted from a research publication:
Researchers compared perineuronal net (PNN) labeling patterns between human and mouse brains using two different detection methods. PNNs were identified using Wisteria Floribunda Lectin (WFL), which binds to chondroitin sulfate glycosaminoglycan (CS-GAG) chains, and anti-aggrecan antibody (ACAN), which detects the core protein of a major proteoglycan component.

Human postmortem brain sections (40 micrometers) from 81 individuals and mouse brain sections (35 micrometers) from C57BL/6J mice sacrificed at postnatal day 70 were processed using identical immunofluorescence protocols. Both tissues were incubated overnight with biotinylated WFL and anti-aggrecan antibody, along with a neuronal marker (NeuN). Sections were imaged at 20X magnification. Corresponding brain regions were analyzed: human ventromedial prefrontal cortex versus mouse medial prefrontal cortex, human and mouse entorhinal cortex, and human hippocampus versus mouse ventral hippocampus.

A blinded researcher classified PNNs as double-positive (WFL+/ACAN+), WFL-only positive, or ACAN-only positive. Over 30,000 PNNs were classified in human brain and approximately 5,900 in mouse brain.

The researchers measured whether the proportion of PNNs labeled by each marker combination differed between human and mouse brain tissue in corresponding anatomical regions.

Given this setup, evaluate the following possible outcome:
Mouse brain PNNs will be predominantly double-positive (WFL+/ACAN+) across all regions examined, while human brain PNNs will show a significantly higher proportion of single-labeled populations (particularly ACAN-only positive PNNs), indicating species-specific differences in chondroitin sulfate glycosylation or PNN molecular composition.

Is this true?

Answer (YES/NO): NO